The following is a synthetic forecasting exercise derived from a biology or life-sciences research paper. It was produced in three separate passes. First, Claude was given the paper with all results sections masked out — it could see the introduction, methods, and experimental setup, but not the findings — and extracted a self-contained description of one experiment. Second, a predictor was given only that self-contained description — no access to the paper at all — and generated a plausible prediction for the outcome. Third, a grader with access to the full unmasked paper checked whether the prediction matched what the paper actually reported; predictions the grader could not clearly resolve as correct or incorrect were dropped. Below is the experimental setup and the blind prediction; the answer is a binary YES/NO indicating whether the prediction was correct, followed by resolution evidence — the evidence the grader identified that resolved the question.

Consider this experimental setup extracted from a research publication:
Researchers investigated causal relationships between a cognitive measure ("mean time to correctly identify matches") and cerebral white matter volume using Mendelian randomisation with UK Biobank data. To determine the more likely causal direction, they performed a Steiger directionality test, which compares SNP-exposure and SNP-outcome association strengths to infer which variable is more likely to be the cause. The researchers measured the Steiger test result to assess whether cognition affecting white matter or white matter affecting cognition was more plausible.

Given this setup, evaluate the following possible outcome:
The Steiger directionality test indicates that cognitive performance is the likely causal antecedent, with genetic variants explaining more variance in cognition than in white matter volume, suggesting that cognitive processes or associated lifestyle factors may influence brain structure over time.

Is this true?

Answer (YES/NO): NO